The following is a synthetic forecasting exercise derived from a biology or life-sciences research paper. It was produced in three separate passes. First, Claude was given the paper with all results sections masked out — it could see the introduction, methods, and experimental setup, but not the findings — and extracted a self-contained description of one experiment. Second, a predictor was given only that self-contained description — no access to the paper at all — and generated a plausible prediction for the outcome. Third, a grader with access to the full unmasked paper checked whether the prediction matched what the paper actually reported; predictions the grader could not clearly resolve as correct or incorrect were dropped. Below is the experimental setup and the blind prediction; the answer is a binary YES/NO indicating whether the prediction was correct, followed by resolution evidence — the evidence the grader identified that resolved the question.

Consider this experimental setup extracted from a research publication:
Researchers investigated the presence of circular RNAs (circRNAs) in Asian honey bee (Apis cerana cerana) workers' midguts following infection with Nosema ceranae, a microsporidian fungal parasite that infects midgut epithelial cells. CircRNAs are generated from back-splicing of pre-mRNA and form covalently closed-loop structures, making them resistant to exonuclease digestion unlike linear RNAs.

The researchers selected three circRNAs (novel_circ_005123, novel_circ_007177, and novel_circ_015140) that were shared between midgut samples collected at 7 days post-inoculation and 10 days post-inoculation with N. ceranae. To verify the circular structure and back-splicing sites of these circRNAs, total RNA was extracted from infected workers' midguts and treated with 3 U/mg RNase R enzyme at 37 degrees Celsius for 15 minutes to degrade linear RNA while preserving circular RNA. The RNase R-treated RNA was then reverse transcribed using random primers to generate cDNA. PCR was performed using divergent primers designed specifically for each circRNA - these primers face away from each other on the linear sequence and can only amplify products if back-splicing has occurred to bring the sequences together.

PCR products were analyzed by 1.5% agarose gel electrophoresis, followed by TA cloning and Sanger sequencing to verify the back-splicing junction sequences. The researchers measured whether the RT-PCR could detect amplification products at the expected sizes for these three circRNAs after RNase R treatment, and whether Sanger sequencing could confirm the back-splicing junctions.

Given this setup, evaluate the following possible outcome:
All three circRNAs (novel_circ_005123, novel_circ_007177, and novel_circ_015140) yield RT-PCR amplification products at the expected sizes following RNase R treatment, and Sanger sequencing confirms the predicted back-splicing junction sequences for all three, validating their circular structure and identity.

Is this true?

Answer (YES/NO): YES